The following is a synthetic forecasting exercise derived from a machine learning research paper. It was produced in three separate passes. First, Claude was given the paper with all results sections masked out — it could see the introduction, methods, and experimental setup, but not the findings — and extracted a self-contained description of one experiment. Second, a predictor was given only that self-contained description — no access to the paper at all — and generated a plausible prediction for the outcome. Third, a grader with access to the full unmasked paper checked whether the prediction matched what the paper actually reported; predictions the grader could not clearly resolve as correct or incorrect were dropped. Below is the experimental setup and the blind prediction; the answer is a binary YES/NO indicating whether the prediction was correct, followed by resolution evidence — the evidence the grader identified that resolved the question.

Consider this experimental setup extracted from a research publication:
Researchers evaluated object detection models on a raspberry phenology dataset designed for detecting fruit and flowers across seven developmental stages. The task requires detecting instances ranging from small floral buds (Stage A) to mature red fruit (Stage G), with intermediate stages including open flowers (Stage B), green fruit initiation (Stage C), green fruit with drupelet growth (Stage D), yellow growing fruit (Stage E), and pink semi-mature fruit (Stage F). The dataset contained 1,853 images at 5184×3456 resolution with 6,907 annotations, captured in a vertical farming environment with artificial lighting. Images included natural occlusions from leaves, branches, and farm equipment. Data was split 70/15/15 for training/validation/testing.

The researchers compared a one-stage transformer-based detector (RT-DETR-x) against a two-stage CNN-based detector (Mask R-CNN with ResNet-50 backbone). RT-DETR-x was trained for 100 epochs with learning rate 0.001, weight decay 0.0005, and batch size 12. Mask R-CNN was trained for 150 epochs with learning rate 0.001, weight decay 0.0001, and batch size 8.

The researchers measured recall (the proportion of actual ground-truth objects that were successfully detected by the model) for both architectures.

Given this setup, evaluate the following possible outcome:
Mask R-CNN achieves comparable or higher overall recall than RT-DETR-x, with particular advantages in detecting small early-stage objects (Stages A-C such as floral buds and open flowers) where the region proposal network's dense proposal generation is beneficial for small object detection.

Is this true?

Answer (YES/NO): NO